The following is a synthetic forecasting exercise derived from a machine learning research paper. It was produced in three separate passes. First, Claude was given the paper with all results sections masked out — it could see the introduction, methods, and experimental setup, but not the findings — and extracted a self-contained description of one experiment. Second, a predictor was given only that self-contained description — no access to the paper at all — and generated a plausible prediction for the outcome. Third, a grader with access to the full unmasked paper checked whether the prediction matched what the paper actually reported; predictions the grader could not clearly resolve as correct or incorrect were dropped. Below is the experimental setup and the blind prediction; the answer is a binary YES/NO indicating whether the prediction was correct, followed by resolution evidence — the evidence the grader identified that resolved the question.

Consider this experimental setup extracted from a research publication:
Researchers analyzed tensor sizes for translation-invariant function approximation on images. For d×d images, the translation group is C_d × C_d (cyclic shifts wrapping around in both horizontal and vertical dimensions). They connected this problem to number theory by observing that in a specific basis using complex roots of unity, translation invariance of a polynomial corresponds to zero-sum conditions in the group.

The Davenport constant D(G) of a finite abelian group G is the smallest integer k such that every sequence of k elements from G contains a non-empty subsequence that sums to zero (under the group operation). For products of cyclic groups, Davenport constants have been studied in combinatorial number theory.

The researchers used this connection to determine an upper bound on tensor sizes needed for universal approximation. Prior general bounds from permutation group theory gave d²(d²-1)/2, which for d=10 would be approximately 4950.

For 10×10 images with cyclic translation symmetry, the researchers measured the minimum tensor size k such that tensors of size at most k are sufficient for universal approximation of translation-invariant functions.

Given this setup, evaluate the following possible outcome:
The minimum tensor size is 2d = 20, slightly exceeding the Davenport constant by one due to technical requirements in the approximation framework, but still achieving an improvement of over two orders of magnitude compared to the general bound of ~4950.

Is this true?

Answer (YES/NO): NO